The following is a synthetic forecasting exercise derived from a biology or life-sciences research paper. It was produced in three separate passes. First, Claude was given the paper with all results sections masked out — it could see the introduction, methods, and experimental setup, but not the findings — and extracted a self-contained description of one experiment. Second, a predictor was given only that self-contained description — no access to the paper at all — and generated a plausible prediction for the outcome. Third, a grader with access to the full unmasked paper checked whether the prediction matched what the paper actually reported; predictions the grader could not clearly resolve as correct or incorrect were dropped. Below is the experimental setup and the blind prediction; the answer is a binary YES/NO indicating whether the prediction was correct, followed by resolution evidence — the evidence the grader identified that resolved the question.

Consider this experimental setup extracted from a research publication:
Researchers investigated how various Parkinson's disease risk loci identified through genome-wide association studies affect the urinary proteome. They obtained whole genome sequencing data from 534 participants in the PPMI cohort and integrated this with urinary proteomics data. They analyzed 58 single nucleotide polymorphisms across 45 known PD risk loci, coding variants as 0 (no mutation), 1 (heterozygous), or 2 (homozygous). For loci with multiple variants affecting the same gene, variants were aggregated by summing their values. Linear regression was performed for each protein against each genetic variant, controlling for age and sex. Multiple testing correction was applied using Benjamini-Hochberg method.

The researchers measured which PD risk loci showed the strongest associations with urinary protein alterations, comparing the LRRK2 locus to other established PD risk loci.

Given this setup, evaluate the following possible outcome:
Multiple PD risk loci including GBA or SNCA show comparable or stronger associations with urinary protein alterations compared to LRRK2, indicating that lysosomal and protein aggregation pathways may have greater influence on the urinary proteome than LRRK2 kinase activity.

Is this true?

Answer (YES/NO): NO